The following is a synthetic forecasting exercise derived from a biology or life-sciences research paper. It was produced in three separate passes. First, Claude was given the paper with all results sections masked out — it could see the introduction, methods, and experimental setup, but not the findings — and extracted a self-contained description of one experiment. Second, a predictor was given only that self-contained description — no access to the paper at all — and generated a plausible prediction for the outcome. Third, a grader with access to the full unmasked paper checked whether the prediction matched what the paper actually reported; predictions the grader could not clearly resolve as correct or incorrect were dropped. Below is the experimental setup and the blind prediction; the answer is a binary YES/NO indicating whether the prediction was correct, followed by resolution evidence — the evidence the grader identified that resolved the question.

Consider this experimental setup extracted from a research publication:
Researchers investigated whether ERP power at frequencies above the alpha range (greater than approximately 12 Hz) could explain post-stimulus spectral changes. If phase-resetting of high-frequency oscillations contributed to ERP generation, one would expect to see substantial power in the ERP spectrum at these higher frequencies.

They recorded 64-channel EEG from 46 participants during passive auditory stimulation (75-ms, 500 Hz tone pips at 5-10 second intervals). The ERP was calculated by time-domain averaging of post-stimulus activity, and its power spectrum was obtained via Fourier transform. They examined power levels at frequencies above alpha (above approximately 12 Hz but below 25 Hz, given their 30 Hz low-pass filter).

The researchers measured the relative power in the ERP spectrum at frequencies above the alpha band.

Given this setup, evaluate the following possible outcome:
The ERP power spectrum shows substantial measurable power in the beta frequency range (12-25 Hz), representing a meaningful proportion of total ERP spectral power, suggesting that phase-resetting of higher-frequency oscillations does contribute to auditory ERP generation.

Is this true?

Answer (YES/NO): NO